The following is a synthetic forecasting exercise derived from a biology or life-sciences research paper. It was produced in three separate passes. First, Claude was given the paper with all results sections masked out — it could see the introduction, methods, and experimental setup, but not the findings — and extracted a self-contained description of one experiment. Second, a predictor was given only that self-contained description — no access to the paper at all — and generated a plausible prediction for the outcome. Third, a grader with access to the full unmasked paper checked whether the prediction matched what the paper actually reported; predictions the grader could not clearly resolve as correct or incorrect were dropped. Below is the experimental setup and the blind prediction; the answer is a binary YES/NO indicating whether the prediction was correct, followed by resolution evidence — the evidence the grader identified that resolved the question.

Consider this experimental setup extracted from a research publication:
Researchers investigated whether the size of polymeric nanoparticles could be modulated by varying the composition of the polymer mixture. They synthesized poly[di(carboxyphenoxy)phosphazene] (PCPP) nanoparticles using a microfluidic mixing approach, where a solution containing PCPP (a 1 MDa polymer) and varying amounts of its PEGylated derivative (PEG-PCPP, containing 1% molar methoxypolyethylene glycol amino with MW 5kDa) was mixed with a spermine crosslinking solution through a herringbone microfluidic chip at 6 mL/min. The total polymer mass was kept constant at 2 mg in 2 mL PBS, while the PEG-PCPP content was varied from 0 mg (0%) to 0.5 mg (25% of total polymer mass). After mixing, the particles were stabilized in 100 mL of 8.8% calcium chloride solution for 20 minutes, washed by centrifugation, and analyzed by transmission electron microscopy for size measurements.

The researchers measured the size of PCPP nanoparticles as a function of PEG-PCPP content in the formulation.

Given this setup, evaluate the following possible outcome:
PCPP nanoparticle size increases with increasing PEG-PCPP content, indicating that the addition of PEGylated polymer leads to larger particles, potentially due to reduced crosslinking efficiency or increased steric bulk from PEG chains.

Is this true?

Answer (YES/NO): NO